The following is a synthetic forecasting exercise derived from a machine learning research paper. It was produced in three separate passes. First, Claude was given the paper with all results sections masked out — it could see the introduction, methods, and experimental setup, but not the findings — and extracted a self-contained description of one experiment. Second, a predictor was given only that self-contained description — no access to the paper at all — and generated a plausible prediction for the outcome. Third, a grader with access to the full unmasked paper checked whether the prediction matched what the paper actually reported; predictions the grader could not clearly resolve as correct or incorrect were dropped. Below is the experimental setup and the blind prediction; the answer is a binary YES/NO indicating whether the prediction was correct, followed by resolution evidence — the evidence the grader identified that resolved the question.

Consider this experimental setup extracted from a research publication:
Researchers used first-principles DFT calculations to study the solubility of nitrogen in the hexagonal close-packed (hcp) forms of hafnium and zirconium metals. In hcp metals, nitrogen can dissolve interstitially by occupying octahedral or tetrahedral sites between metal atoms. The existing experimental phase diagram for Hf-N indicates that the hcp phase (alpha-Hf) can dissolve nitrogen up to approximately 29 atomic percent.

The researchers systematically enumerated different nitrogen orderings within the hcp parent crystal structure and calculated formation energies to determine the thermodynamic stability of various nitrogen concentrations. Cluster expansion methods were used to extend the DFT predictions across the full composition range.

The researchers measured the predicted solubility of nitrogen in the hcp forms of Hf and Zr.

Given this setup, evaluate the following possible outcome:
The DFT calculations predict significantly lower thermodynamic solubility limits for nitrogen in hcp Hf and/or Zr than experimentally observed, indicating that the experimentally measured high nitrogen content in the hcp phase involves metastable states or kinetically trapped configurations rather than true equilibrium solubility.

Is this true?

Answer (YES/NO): NO